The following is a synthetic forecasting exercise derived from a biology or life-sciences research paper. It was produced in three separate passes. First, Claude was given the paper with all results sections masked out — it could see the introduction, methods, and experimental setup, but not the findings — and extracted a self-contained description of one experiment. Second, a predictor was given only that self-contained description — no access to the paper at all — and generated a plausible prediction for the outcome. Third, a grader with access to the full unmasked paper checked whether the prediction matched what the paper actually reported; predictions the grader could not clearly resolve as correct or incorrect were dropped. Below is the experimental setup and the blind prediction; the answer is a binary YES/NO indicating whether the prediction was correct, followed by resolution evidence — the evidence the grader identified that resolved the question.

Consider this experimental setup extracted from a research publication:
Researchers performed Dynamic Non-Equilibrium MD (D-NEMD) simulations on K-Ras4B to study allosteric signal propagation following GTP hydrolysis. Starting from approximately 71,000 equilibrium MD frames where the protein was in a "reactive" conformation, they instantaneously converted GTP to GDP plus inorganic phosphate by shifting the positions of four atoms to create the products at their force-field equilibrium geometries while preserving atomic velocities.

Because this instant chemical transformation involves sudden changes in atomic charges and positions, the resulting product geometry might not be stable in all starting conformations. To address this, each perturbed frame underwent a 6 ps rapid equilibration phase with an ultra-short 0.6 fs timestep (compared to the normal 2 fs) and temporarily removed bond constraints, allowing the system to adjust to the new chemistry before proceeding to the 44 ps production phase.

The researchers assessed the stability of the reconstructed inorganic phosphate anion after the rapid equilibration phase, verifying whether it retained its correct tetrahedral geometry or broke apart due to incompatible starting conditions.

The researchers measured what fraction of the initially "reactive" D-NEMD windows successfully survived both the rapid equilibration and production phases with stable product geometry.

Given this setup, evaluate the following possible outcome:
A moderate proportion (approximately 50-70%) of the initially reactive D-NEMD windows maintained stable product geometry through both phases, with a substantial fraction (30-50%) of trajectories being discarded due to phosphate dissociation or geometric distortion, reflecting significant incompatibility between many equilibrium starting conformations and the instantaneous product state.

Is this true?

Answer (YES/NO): NO